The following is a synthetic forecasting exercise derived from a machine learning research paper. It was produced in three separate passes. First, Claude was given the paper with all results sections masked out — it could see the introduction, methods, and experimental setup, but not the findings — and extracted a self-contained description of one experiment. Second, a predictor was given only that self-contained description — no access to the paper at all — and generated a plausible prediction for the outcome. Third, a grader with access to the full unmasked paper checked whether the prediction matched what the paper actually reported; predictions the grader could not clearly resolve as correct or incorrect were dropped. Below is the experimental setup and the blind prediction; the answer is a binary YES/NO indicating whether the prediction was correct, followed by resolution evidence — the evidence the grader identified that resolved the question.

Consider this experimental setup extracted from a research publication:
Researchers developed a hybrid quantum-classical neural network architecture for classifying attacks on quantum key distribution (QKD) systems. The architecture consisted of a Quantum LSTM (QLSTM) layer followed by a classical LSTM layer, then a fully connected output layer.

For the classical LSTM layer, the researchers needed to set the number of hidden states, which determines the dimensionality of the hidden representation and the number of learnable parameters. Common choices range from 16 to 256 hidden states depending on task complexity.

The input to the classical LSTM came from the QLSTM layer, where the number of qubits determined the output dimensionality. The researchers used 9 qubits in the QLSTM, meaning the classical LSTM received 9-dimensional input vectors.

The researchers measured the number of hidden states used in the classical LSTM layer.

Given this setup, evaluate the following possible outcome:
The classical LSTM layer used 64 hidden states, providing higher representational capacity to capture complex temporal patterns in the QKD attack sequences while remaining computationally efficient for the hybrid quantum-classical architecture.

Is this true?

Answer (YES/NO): NO